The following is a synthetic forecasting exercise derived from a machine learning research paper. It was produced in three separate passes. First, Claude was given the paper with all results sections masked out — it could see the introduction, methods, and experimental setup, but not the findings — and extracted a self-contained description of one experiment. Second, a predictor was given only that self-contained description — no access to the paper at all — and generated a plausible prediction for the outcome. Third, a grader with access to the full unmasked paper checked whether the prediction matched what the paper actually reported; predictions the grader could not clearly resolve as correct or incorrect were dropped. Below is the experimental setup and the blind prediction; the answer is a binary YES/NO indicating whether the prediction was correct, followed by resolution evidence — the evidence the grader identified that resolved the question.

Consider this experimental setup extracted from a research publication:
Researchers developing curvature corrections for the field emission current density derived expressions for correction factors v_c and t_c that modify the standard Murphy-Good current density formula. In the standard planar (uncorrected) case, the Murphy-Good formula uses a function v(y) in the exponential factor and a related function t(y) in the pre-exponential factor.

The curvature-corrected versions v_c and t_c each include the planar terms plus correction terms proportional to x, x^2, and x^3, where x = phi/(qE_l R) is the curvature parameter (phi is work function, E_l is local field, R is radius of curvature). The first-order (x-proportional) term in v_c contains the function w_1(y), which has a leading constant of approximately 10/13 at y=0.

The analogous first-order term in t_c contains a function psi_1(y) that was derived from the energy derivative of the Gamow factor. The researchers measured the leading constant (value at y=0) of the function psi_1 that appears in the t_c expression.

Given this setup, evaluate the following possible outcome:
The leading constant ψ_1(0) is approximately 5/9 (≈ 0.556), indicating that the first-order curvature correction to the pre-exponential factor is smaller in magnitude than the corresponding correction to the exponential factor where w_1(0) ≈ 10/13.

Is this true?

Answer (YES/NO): NO